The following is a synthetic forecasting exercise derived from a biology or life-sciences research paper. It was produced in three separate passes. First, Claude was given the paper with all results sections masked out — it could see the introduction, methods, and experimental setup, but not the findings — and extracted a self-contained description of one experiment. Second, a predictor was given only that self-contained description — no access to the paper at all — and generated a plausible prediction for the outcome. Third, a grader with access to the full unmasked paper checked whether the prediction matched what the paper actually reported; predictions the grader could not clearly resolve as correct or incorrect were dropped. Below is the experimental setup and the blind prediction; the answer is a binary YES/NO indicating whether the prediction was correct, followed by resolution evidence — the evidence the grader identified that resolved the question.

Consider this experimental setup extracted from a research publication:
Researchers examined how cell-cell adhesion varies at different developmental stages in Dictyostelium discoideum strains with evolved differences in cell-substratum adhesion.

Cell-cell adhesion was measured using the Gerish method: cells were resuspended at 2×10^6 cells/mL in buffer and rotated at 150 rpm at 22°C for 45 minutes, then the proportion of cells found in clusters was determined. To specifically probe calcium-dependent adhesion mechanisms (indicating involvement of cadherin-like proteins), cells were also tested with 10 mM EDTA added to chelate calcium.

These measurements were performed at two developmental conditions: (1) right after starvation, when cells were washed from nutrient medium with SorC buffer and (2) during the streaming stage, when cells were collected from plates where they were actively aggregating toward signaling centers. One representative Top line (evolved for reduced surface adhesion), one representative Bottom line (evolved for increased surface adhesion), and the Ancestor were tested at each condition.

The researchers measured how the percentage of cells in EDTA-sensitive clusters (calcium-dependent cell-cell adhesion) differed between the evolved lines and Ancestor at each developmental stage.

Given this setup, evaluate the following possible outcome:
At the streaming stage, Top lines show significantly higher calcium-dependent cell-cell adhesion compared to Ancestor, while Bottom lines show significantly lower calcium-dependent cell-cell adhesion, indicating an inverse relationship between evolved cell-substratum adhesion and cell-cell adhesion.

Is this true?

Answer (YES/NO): NO